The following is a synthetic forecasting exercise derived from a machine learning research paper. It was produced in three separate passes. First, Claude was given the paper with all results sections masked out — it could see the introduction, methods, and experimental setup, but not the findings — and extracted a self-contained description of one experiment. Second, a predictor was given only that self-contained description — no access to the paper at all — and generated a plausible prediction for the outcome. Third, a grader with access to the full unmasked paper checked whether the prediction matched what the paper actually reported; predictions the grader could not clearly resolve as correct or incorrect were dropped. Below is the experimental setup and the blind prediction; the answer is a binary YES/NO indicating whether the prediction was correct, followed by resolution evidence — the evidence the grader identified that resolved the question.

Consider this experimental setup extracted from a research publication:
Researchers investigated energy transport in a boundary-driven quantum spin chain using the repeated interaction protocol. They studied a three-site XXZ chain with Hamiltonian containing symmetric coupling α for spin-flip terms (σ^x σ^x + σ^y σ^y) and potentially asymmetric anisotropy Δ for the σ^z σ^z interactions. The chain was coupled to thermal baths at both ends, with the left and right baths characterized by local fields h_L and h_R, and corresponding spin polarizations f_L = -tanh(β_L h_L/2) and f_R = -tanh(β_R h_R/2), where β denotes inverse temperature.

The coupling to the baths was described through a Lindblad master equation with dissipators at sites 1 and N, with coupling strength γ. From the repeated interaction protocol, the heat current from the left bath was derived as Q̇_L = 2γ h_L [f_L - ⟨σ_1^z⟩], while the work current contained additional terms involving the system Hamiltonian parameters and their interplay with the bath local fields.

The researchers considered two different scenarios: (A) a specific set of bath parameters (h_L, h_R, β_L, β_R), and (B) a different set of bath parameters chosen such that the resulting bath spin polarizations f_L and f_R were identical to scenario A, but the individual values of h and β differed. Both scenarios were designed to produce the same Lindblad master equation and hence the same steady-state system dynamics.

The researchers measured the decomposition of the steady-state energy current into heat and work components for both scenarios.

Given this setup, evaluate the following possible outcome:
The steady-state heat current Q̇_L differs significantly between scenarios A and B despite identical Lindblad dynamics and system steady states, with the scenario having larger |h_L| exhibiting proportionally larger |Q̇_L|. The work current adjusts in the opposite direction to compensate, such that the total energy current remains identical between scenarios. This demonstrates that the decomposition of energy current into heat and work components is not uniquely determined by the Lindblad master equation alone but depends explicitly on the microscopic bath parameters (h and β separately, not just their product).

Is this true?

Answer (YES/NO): YES